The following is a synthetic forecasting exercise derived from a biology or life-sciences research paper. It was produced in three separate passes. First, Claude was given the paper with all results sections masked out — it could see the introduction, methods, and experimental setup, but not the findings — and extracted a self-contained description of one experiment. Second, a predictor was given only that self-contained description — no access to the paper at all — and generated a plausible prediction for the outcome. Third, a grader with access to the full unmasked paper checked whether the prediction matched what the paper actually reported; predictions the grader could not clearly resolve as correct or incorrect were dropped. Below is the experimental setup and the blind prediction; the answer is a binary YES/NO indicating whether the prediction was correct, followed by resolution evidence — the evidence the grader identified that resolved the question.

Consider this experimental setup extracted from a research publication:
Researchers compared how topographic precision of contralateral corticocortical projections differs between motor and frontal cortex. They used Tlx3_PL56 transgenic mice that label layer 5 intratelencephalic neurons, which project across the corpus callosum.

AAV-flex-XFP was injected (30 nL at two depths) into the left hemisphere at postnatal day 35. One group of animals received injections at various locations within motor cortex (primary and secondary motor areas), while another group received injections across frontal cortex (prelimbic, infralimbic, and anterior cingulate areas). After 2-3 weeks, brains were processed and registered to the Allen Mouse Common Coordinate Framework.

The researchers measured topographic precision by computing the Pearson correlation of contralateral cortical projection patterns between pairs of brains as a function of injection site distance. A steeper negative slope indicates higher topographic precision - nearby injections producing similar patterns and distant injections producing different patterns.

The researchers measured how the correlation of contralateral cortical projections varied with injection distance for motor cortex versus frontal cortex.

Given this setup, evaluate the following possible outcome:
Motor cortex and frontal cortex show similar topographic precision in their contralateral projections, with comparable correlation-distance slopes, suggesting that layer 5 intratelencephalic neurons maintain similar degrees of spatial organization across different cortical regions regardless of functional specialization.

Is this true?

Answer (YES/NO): NO